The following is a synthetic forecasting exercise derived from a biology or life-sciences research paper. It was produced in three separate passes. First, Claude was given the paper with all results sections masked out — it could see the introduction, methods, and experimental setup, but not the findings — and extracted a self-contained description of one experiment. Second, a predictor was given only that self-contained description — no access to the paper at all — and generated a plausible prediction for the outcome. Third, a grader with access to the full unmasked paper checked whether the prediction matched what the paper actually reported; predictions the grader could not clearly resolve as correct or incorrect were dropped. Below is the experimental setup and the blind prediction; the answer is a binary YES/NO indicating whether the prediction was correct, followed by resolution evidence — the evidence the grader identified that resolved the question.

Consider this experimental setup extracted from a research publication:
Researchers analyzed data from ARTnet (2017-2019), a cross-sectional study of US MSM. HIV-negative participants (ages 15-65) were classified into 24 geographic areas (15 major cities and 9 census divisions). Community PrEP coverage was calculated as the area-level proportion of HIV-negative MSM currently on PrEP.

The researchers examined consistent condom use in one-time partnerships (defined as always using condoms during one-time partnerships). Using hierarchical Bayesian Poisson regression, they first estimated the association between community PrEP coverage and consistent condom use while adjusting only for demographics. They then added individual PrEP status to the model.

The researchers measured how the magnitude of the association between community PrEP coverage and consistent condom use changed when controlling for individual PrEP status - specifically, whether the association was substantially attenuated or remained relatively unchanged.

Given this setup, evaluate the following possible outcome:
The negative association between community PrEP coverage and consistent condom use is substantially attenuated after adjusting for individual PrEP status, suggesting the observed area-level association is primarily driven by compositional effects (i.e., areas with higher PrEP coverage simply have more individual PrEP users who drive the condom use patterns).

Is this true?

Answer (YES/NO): NO